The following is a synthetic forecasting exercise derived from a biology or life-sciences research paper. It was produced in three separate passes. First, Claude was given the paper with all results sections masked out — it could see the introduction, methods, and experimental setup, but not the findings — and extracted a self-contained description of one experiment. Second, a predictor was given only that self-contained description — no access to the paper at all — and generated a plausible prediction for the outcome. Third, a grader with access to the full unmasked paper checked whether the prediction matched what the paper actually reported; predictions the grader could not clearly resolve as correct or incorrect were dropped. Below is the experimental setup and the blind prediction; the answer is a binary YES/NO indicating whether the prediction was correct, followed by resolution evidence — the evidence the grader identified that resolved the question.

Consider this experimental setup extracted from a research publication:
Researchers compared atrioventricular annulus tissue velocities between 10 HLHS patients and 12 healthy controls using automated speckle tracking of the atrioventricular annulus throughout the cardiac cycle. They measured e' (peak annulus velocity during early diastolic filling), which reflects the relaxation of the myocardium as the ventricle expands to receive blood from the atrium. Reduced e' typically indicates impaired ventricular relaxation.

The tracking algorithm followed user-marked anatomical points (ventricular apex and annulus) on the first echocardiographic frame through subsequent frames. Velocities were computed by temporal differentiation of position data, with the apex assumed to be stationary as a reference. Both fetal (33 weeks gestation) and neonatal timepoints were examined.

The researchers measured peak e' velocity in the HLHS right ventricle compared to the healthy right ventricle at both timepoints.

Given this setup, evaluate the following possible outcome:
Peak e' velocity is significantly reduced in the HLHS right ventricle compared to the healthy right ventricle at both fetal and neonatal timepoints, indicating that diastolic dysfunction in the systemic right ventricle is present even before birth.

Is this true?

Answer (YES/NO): NO